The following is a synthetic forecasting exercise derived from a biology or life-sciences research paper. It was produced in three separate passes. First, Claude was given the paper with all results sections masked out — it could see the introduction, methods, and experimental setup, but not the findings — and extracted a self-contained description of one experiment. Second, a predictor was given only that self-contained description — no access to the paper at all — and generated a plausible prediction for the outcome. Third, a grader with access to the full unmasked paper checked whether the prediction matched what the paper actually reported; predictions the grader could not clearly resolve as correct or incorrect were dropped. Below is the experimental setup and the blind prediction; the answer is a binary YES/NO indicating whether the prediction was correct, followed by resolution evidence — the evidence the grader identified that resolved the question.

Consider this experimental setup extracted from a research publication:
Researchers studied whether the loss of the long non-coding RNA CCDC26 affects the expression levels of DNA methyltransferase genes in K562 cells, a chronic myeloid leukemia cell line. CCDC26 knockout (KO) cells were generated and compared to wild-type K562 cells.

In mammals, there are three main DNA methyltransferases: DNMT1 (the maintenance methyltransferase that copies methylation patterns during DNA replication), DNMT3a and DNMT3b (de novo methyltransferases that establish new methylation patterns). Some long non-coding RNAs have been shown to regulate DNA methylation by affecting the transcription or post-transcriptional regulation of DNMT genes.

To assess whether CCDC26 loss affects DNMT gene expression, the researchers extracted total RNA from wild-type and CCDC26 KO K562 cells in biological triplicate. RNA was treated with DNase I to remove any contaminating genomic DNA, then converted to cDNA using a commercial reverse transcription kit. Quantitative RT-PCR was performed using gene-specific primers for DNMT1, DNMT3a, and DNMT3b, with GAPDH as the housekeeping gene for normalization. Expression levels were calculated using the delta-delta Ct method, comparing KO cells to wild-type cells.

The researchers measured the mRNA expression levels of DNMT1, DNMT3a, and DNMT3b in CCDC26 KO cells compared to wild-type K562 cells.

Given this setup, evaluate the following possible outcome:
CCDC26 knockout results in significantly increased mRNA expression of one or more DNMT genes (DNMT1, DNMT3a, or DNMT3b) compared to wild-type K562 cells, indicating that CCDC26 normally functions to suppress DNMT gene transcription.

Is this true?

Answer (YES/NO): NO